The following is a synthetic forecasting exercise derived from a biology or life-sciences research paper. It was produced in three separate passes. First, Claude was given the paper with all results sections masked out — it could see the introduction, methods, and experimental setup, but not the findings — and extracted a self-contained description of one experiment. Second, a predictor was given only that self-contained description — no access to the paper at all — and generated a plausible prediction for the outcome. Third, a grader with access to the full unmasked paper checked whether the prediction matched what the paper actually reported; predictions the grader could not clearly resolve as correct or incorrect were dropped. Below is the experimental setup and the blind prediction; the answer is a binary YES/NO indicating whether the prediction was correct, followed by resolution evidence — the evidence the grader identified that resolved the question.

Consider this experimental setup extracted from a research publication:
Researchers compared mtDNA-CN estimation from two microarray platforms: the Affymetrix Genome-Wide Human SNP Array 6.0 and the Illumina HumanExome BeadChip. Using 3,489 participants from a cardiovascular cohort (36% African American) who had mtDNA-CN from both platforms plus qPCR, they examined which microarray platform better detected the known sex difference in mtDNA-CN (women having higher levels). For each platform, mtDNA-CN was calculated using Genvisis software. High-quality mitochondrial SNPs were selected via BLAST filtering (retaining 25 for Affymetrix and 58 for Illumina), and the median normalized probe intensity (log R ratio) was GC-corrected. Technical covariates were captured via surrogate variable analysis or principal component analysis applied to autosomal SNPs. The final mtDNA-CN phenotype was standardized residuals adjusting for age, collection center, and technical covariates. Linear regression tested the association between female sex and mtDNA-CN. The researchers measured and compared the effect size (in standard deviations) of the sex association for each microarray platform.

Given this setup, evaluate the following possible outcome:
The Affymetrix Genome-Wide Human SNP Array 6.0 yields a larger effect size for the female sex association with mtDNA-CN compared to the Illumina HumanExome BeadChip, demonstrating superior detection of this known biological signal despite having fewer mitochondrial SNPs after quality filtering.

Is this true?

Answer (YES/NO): YES